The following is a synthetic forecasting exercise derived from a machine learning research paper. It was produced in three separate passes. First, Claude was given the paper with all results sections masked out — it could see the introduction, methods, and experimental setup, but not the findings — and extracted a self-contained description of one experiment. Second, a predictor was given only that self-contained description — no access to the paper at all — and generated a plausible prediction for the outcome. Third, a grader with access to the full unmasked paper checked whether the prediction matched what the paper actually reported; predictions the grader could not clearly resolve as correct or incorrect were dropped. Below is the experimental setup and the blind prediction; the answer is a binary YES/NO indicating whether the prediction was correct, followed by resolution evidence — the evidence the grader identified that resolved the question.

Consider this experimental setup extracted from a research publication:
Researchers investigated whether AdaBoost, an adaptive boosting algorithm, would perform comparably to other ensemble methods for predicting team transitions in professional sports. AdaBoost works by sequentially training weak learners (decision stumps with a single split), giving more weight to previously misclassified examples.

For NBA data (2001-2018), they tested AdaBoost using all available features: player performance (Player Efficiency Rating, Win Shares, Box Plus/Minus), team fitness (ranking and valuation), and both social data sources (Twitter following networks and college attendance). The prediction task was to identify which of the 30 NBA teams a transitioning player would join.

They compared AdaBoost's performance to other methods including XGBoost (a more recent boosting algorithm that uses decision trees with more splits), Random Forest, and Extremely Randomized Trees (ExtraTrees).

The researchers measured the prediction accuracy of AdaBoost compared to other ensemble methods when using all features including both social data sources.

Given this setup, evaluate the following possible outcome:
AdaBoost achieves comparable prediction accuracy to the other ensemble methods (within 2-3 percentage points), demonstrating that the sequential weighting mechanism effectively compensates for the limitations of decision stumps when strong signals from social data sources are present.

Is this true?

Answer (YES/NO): NO